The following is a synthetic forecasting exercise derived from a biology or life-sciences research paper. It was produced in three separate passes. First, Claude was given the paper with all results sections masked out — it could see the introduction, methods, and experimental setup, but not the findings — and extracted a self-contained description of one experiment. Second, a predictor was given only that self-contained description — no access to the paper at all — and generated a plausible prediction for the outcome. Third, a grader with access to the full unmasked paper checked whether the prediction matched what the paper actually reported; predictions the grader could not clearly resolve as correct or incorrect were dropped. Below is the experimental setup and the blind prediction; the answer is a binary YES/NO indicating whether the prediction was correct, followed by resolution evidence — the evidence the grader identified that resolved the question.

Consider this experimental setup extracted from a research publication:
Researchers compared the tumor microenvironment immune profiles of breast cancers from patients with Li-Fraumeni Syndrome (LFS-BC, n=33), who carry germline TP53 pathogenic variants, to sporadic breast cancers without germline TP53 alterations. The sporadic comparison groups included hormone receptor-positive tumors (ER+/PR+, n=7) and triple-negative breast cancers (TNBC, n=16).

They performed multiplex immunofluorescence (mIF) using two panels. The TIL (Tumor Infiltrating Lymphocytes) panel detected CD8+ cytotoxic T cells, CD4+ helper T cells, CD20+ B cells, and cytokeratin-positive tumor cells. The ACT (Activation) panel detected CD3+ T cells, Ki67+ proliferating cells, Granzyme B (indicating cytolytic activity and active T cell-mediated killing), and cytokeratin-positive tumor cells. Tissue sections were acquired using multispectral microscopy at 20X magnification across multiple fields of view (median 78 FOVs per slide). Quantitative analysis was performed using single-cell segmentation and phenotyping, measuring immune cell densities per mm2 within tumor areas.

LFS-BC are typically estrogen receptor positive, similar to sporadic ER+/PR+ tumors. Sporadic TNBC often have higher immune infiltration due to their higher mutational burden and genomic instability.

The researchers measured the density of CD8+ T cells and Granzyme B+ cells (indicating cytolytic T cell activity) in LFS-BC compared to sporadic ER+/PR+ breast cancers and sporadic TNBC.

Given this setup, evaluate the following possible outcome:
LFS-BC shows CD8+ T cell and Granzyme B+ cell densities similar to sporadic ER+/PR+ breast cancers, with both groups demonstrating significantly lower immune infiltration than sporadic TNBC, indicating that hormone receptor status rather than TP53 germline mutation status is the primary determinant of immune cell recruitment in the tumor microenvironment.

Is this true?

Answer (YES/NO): NO